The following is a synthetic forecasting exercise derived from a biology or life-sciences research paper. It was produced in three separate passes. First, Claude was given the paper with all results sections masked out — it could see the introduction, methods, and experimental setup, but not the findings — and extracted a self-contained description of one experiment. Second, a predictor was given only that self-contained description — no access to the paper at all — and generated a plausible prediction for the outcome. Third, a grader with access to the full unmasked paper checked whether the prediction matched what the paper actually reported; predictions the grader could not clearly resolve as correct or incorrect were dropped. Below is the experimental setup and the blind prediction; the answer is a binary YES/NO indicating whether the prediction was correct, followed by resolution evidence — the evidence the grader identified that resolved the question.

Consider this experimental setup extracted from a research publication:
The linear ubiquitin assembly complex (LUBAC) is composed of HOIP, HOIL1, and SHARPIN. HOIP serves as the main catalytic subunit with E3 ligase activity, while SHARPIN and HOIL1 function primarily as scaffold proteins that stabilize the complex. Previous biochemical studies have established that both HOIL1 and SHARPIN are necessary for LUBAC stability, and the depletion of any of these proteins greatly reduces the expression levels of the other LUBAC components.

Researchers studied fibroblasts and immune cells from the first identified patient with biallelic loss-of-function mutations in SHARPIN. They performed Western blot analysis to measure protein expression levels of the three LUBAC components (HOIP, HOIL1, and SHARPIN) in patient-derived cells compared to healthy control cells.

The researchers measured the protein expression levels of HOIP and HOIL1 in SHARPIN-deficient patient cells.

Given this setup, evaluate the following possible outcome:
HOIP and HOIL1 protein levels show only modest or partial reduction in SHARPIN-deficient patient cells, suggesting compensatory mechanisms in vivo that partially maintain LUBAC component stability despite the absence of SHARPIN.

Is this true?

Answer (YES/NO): NO